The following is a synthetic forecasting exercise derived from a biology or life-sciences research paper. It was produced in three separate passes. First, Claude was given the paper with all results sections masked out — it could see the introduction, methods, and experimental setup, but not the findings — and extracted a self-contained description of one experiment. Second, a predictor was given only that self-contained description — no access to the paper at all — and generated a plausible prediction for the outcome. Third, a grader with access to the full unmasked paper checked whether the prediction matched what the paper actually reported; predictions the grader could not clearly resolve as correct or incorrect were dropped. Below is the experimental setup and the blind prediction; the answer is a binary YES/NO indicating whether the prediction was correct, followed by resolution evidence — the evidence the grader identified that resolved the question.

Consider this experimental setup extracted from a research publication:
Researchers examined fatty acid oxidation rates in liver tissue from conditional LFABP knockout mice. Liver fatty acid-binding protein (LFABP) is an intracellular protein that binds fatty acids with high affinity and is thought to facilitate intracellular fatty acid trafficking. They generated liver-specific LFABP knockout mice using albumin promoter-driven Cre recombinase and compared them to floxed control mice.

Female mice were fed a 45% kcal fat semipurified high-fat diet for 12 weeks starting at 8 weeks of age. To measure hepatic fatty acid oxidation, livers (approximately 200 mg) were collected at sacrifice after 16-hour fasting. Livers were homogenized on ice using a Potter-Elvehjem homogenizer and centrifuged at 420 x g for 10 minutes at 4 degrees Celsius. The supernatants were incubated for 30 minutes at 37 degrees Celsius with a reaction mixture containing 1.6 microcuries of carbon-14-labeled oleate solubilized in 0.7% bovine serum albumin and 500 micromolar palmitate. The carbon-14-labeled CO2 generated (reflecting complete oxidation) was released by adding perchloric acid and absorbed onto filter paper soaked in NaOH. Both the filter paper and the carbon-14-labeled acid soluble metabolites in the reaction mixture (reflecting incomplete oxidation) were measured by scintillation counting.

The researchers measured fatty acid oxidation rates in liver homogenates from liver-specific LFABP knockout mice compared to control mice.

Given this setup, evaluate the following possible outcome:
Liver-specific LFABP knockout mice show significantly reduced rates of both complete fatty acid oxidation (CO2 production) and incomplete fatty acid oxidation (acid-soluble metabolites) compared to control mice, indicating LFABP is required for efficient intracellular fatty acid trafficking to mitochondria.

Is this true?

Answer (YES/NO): NO